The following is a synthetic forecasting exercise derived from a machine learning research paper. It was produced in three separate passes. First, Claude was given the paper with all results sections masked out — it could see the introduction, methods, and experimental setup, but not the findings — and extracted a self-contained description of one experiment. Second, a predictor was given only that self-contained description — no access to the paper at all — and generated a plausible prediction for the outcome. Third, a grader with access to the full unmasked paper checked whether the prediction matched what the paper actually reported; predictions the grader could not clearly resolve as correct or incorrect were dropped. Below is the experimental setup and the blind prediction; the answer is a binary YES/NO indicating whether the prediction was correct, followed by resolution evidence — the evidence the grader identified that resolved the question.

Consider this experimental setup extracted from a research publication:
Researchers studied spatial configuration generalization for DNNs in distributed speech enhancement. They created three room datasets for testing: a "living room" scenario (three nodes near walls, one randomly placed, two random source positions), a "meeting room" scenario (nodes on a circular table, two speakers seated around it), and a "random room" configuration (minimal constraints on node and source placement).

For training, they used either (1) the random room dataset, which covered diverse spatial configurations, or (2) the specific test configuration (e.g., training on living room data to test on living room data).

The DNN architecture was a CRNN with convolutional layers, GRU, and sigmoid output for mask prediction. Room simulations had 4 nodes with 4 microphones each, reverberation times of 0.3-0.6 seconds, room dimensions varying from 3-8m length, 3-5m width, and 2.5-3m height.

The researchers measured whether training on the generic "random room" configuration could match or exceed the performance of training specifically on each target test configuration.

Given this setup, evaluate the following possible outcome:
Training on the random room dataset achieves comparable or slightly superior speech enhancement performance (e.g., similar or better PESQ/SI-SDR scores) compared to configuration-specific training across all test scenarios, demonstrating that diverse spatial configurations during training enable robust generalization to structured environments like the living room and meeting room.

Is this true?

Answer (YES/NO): NO